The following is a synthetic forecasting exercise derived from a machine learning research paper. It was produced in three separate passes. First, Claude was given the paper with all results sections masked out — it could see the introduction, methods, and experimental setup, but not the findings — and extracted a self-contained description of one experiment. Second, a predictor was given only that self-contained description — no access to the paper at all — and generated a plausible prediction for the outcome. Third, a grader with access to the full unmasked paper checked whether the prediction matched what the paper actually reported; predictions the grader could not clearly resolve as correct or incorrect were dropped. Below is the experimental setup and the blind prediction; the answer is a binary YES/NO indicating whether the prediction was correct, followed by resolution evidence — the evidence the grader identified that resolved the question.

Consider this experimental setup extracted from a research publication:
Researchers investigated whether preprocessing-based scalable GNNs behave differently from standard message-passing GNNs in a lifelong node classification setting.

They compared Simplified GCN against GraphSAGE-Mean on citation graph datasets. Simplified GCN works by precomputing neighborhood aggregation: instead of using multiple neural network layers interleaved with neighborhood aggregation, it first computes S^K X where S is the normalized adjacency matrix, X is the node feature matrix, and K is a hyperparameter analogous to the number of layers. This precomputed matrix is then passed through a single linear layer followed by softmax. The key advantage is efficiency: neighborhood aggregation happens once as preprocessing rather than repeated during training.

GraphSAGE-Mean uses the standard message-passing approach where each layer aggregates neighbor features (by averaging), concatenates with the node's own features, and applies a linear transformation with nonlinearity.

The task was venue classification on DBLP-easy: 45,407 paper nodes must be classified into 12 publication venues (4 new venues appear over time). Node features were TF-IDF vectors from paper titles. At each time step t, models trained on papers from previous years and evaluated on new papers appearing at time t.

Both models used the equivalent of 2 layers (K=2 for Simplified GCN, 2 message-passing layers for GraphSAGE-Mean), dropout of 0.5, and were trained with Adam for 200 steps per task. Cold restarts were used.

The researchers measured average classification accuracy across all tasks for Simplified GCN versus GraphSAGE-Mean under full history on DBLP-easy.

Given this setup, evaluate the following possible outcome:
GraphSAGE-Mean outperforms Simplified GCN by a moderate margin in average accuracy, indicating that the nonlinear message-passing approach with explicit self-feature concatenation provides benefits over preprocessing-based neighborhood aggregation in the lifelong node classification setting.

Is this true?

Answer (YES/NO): NO